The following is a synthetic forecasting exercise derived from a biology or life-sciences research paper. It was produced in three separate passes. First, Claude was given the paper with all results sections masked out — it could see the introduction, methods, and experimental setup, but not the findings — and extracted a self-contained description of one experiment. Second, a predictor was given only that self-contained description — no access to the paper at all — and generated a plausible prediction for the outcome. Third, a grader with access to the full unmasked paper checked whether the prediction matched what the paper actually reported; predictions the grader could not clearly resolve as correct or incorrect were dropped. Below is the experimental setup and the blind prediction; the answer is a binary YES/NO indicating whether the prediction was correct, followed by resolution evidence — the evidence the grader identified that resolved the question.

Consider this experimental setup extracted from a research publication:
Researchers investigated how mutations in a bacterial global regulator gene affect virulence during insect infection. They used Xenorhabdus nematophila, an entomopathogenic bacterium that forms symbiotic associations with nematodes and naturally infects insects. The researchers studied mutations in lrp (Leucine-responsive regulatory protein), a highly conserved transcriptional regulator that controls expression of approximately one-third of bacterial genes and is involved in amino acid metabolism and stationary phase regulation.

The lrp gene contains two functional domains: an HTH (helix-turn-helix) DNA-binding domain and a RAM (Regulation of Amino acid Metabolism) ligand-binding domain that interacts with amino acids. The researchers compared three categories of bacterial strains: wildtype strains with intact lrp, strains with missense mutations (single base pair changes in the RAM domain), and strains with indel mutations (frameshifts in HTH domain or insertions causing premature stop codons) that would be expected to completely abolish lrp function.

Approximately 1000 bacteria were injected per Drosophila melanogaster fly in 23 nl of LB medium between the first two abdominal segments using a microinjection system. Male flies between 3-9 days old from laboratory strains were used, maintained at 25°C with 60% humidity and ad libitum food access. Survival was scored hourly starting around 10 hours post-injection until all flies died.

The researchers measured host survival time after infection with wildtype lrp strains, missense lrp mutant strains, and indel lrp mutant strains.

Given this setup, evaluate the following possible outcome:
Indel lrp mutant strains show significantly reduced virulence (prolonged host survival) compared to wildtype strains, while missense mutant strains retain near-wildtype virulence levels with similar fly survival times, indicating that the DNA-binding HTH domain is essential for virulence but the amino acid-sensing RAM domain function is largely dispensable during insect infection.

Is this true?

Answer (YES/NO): NO